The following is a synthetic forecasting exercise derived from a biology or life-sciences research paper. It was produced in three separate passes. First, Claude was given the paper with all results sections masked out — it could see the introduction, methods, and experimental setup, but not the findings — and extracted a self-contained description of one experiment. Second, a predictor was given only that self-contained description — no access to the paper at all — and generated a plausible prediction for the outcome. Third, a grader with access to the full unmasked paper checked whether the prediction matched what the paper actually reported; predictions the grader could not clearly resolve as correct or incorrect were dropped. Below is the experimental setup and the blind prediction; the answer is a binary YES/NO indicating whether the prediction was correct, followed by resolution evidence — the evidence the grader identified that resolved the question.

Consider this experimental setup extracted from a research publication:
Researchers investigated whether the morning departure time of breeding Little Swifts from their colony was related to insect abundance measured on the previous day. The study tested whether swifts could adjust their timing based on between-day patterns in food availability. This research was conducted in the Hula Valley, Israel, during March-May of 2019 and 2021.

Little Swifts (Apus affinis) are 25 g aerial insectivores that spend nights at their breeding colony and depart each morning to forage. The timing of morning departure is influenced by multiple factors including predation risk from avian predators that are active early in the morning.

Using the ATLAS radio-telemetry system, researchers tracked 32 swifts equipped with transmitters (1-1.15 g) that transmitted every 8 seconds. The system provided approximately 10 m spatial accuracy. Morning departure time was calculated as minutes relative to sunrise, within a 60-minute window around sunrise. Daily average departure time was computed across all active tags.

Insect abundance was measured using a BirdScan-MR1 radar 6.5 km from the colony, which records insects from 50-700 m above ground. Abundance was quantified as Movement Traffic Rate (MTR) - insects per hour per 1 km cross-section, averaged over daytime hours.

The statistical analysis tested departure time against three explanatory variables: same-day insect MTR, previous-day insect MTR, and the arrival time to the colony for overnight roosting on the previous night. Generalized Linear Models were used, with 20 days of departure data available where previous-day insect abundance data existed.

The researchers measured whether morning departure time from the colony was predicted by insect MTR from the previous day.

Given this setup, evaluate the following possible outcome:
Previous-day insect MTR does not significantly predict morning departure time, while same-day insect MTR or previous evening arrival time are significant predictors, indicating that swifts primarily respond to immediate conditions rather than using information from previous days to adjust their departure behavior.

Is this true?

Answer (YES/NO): NO